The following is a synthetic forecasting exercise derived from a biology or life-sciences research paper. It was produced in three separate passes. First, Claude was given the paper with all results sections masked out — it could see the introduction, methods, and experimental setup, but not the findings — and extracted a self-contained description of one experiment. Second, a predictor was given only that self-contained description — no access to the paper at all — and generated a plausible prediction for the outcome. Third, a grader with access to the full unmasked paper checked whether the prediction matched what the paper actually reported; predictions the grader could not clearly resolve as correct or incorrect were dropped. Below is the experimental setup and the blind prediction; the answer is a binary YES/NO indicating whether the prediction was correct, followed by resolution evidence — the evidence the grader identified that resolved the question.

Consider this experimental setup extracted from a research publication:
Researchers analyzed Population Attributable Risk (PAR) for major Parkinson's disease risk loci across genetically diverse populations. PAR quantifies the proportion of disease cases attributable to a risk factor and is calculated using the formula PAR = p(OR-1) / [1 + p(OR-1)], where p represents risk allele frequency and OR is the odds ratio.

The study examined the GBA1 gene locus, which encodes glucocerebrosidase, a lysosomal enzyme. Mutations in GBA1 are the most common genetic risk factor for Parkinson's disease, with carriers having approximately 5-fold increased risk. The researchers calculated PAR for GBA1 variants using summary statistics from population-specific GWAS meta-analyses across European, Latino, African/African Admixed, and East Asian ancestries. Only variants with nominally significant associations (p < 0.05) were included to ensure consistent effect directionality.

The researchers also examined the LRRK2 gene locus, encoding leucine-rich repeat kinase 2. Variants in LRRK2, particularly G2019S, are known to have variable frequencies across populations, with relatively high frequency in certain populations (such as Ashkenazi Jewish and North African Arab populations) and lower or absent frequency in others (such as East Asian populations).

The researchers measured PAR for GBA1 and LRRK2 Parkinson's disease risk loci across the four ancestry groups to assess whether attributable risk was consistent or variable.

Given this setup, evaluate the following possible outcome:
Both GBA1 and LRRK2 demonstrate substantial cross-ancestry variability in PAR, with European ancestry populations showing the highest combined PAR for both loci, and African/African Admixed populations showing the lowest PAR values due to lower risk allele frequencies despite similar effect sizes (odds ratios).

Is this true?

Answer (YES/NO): NO